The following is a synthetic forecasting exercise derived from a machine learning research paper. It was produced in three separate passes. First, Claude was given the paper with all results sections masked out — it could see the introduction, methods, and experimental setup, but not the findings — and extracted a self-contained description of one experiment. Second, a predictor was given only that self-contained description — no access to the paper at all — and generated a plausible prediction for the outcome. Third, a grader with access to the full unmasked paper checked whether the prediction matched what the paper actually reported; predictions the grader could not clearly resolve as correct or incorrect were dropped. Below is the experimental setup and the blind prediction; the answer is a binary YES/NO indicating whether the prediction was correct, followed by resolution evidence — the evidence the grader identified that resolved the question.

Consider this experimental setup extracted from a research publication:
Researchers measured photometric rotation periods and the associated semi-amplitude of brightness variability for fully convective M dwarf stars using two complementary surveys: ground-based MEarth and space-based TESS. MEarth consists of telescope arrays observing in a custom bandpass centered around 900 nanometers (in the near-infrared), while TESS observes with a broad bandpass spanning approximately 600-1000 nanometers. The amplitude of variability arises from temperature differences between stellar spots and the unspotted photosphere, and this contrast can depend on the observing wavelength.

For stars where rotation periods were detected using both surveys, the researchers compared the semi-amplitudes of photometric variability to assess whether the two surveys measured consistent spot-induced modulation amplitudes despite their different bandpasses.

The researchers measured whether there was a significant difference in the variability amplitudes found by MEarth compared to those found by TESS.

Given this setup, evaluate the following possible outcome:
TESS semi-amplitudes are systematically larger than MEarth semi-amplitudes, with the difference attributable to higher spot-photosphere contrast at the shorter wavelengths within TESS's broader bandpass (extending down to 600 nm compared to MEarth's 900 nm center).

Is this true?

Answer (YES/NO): NO